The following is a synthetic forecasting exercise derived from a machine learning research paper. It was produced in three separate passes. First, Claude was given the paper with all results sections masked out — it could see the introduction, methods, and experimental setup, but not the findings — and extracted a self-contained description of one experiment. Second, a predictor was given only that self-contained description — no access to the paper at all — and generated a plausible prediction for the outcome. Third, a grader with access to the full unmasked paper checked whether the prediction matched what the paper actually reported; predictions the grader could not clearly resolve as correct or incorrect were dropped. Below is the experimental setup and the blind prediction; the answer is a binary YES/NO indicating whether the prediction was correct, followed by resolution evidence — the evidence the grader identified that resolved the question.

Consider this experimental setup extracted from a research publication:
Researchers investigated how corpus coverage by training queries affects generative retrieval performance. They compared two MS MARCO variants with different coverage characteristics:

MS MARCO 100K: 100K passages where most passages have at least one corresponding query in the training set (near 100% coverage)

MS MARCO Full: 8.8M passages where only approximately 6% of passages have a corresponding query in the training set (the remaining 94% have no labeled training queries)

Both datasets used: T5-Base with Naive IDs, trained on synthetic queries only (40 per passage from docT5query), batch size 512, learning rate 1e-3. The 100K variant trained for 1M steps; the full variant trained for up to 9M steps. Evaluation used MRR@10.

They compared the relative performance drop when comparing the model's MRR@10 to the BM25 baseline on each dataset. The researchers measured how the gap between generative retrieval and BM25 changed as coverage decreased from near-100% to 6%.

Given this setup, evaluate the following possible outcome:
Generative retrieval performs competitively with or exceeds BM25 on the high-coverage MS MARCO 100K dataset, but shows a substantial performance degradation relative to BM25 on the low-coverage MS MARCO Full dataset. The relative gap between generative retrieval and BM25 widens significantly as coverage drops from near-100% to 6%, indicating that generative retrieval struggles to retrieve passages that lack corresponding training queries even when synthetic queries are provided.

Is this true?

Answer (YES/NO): NO